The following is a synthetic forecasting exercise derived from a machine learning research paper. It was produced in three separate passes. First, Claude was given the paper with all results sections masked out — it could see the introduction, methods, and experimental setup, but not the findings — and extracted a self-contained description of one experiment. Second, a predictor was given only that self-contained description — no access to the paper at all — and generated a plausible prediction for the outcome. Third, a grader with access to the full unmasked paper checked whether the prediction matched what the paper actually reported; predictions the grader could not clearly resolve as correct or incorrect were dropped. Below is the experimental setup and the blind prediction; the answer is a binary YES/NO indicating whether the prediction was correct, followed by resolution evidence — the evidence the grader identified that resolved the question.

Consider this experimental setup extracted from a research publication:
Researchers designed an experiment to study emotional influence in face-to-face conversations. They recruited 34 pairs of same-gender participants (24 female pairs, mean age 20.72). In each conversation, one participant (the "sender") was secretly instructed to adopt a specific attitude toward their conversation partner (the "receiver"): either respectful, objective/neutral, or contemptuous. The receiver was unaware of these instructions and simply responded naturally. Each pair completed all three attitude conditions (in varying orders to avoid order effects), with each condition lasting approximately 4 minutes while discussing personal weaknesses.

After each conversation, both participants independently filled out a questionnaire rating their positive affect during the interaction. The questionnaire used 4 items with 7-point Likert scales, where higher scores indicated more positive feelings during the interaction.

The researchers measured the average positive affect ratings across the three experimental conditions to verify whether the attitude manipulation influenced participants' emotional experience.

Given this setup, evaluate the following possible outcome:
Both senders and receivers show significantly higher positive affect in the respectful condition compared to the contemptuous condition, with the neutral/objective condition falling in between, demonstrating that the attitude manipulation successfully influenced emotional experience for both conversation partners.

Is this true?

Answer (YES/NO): YES